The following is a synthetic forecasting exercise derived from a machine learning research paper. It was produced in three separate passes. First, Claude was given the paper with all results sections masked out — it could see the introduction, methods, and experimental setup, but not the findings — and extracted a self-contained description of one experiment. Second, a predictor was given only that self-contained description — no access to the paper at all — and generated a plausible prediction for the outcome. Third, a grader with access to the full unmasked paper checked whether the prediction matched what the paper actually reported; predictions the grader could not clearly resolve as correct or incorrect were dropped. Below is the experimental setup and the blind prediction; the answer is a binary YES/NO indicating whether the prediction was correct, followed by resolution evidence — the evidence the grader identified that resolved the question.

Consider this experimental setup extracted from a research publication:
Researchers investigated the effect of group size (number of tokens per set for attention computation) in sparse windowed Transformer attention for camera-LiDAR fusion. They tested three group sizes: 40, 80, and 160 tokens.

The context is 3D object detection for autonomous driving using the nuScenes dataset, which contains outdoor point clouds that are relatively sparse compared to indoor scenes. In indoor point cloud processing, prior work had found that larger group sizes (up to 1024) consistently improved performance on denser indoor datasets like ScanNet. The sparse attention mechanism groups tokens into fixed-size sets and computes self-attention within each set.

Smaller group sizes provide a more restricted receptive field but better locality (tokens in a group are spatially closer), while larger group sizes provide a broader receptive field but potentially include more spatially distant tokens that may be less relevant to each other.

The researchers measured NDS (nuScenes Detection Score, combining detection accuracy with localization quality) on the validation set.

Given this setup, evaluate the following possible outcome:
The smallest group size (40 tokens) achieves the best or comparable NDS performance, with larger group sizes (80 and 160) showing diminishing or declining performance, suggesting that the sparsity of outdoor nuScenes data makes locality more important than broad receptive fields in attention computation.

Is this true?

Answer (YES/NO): NO